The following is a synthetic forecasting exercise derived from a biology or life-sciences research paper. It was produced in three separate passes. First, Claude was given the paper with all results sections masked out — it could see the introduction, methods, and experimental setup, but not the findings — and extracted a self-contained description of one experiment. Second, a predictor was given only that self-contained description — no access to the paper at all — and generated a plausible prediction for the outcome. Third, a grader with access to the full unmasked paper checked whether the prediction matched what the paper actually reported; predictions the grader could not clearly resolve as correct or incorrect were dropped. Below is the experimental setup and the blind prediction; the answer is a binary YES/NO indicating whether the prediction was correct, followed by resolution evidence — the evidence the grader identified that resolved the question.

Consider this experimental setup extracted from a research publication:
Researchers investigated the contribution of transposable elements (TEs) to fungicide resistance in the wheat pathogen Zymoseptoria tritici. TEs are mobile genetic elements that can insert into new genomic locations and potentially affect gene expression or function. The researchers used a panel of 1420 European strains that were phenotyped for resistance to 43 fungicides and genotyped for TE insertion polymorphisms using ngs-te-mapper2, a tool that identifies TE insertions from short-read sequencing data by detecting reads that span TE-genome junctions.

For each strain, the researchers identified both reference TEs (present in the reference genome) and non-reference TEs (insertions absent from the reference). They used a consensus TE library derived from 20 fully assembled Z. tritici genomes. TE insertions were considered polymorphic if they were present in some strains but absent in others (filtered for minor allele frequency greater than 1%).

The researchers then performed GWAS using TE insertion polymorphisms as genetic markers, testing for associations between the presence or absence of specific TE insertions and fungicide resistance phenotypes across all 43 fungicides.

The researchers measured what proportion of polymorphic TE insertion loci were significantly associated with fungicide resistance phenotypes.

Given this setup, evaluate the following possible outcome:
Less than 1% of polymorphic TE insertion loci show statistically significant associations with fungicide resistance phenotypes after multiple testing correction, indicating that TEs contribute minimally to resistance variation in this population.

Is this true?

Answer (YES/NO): NO